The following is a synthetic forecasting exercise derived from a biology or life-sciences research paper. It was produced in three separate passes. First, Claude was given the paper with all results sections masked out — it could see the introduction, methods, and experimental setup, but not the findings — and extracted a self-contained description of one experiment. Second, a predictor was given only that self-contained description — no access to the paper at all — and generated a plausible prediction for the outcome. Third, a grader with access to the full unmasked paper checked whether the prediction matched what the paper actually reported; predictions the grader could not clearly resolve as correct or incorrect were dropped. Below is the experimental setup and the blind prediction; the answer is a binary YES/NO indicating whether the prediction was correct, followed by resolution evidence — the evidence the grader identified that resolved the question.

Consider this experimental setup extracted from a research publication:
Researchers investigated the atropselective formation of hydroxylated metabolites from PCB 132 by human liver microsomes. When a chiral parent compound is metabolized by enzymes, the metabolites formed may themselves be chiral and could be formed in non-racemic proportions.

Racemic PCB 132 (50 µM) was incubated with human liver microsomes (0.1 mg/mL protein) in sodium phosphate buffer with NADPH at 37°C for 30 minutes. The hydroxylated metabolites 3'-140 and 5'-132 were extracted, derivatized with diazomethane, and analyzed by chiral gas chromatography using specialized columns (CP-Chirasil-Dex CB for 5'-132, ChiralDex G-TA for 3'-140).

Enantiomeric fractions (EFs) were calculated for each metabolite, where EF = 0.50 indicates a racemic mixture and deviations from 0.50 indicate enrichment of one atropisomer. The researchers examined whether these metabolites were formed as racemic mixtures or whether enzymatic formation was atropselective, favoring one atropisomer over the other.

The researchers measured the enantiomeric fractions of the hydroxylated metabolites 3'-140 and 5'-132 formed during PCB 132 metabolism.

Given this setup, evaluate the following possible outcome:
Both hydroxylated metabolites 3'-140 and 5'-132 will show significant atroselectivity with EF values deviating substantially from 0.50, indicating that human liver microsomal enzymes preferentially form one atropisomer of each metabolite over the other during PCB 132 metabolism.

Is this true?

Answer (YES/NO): YES